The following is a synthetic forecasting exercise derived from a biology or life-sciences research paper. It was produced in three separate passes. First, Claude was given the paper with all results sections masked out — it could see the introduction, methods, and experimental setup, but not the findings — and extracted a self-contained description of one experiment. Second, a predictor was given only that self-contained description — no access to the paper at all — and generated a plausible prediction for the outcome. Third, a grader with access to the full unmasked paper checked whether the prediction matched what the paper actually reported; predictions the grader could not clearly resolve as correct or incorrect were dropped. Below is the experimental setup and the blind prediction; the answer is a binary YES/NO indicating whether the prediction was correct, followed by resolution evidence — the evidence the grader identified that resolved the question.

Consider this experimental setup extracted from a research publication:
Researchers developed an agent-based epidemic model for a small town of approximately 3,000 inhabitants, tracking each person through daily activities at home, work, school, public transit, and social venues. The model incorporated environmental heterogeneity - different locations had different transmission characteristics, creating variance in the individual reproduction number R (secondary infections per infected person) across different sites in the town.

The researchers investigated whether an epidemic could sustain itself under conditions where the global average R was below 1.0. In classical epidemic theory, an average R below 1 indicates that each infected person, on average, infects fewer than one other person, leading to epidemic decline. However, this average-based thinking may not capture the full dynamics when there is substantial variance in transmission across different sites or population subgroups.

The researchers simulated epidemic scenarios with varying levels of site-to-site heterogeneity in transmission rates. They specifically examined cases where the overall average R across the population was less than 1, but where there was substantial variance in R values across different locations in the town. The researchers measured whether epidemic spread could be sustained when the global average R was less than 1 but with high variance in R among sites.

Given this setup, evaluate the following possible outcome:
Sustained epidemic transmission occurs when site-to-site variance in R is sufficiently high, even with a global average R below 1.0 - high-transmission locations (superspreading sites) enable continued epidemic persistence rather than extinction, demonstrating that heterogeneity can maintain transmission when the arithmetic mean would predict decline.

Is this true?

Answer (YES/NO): YES